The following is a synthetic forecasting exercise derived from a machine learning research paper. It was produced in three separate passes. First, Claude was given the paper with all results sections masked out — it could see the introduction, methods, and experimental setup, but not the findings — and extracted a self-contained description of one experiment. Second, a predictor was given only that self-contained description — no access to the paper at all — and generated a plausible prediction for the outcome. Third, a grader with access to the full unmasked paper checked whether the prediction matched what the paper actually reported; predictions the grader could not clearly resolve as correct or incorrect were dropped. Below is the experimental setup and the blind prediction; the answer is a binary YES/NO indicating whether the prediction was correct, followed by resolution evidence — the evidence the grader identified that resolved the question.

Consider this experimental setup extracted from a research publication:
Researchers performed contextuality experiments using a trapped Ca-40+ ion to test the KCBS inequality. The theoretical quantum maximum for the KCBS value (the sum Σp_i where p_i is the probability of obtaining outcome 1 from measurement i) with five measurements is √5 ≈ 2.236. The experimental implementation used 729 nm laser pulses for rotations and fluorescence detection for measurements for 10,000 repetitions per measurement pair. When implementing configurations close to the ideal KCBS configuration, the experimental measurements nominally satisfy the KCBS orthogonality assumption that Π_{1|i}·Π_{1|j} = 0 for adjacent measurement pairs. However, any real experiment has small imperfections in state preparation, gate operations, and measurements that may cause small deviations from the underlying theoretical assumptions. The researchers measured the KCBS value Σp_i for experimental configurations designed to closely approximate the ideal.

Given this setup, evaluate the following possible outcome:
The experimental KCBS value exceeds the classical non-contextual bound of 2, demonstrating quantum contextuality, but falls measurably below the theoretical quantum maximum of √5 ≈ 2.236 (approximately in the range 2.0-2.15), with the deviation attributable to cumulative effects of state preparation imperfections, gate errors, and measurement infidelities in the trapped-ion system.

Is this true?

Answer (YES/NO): NO